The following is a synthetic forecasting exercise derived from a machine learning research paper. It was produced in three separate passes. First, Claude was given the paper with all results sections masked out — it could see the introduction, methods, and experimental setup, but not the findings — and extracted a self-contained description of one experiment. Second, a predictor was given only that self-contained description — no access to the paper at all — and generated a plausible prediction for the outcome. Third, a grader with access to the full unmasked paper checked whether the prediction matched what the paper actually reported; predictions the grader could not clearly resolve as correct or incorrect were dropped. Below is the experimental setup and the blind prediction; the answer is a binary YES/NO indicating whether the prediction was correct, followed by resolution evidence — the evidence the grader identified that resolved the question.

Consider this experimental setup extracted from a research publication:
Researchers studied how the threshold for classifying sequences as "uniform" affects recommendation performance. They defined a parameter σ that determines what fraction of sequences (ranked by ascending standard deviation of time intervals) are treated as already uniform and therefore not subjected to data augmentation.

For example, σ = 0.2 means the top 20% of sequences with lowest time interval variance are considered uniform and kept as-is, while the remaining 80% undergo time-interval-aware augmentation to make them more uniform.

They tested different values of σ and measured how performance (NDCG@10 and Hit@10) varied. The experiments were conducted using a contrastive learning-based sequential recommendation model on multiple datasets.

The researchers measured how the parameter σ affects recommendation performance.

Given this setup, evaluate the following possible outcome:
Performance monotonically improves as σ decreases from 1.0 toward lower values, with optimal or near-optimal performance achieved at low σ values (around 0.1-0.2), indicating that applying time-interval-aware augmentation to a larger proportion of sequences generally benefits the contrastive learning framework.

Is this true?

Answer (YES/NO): NO